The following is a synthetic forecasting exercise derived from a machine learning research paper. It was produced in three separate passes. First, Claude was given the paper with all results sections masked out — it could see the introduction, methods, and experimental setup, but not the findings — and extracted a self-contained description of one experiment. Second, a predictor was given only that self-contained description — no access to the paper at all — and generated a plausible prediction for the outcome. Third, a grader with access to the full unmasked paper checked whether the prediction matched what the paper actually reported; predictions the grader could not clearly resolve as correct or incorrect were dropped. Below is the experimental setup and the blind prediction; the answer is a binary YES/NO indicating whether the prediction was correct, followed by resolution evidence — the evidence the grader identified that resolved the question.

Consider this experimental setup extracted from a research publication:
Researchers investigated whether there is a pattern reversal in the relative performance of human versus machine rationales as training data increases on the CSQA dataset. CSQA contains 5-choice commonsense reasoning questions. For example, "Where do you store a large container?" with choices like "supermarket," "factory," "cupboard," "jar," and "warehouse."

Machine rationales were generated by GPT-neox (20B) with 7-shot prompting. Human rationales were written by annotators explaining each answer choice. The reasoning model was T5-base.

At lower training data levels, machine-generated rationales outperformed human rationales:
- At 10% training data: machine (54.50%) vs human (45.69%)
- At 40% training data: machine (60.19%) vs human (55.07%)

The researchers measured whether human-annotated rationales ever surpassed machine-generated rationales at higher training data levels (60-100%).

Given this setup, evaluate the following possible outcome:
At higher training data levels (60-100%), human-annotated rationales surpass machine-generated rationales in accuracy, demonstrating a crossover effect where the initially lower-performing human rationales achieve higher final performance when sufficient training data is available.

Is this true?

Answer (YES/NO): NO